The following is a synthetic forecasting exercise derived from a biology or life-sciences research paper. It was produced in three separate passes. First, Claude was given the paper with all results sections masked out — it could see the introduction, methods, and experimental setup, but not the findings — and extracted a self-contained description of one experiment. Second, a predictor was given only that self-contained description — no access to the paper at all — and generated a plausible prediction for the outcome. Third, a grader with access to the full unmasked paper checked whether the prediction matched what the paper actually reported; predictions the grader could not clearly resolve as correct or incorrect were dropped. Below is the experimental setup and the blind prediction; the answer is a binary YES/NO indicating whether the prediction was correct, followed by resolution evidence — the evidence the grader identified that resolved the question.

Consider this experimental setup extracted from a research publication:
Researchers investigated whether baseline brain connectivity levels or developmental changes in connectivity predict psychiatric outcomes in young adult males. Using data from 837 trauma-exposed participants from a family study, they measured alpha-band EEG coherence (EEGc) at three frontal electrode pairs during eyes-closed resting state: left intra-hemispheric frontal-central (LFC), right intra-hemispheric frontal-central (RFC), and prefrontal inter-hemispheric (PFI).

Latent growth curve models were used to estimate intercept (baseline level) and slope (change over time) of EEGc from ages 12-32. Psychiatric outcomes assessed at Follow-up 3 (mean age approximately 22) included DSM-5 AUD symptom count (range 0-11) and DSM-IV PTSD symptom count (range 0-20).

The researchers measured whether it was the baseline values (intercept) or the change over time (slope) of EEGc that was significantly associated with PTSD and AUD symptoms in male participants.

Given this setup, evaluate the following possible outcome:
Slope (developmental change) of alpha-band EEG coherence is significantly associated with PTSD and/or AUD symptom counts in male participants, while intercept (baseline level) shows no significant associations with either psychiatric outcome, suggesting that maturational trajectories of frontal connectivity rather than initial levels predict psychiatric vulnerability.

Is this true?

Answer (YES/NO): NO